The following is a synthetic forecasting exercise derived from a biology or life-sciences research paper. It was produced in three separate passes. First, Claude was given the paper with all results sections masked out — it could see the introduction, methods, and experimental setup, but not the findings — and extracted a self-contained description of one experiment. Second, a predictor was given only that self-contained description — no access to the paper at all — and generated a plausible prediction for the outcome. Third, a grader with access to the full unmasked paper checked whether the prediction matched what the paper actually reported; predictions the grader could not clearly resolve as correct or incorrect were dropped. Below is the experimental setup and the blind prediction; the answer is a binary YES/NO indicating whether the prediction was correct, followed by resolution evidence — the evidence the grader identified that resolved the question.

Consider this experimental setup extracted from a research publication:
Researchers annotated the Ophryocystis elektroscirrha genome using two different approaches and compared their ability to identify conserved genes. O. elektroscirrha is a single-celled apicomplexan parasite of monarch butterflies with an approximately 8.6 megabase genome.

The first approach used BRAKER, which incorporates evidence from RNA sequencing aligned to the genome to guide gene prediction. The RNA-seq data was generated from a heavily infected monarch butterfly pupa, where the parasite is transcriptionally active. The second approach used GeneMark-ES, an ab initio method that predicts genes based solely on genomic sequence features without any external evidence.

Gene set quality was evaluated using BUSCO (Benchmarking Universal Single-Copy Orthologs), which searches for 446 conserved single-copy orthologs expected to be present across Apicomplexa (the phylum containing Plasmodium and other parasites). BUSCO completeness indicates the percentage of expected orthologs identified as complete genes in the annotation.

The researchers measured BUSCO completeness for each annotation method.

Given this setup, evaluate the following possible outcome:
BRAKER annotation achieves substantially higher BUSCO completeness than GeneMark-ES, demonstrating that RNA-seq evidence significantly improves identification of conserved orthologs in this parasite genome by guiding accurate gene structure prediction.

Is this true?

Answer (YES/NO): NO